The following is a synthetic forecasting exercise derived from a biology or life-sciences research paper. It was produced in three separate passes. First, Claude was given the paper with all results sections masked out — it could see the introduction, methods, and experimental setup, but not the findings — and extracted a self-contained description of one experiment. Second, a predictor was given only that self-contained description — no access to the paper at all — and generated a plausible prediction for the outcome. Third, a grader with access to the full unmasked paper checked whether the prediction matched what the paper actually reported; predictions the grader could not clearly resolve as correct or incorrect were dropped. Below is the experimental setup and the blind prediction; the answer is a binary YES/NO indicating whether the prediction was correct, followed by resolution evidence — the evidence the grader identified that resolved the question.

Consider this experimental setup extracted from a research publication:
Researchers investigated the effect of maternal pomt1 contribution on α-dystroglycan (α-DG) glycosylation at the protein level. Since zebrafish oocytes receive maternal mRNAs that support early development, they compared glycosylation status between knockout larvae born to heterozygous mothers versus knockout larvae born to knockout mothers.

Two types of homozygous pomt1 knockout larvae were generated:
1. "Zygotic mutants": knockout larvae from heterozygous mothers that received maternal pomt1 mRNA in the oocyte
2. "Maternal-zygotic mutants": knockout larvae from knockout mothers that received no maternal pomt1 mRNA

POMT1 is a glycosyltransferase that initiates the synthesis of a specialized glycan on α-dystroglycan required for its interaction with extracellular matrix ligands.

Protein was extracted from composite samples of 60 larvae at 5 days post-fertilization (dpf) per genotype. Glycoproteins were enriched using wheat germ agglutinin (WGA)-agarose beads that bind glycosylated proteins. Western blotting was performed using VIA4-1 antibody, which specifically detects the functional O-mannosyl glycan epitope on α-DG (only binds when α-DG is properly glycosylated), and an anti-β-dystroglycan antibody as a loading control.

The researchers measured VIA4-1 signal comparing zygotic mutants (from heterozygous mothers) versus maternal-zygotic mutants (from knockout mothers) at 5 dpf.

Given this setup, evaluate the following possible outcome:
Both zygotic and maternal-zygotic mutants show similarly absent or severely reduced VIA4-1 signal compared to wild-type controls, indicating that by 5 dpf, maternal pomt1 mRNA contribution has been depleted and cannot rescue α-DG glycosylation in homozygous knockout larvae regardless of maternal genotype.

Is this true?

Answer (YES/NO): NO